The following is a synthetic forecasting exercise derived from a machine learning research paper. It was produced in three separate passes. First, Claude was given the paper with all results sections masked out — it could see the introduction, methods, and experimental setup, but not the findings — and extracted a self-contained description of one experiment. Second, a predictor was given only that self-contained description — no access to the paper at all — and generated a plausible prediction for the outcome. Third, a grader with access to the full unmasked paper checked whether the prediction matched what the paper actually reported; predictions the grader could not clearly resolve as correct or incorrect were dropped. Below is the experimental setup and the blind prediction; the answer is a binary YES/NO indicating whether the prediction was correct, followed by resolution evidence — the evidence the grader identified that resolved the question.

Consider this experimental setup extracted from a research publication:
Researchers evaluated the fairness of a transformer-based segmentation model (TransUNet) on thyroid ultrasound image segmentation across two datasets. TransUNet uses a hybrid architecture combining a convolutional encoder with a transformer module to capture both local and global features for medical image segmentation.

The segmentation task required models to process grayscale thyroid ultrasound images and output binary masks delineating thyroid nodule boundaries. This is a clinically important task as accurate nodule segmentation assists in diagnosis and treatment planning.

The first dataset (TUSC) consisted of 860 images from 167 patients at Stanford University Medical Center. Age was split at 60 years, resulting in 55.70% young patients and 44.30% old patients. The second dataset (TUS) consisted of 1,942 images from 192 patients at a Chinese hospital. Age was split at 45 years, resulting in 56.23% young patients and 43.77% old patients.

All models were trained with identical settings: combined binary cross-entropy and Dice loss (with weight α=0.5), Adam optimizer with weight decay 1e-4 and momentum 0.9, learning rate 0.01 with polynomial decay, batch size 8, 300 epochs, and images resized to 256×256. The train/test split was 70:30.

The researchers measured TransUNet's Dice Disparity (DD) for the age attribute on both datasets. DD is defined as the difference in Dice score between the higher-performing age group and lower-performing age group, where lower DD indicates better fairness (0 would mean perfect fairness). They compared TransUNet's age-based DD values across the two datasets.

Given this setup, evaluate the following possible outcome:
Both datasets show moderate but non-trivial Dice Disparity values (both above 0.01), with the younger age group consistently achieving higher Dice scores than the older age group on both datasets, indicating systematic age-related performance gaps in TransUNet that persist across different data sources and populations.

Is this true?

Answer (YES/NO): NO